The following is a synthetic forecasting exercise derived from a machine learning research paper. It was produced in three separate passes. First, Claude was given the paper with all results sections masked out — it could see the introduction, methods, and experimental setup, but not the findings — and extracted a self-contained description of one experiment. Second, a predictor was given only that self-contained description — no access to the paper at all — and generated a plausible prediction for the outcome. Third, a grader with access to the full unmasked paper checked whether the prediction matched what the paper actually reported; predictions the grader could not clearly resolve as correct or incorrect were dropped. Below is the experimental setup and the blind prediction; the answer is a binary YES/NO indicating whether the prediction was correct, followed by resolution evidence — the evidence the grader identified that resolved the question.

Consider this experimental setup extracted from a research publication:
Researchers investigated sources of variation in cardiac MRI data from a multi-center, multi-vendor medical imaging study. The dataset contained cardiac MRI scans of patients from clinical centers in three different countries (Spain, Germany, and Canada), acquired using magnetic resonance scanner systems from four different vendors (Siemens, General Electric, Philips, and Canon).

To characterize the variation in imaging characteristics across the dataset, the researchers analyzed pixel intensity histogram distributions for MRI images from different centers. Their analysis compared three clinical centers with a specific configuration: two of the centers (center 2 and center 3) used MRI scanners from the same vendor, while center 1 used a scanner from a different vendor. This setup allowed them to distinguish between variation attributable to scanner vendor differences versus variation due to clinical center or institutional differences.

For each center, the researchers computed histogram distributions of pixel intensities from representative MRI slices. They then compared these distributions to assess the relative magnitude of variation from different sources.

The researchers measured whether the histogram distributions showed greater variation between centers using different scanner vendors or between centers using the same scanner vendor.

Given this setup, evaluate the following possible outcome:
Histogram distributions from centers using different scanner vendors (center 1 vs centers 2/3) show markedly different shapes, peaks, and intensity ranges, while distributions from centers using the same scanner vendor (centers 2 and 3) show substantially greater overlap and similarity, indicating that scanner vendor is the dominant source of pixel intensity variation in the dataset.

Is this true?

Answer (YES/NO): YES